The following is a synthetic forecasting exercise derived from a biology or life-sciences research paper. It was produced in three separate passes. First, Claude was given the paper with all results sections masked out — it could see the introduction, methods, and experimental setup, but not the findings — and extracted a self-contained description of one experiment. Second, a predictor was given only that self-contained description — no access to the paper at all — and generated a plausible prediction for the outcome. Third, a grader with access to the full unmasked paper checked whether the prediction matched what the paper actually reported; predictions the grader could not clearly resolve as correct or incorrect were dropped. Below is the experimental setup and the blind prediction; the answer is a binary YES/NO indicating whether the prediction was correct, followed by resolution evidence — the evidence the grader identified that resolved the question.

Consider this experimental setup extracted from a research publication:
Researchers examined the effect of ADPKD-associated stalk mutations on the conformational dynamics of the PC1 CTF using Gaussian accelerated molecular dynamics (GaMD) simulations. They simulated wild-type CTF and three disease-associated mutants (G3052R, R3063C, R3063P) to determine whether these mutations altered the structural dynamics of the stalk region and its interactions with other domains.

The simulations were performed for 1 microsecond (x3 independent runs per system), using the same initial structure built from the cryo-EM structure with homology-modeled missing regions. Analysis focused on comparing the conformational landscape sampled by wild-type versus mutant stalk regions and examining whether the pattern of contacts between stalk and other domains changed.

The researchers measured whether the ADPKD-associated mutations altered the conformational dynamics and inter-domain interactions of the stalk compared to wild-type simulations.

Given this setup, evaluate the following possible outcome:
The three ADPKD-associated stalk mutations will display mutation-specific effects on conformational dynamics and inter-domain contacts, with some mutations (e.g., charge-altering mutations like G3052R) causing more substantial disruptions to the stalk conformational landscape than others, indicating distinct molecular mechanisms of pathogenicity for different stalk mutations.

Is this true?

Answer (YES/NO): YES